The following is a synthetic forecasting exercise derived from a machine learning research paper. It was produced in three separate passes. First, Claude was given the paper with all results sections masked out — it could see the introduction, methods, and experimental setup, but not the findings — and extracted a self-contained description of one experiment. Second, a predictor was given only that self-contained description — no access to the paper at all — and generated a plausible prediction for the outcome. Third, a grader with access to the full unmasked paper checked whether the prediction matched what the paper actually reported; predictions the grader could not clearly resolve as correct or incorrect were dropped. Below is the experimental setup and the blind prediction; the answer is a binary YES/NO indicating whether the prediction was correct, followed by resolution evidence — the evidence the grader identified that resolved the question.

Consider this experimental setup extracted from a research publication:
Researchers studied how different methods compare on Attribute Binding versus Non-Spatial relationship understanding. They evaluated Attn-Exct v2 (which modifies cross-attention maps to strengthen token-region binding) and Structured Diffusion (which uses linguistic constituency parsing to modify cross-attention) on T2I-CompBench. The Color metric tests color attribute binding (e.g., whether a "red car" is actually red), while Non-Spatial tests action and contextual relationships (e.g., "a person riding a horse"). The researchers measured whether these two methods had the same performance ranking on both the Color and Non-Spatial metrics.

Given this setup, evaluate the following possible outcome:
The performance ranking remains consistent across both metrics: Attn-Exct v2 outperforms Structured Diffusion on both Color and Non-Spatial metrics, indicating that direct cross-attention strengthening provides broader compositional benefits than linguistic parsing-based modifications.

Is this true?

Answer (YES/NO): NO